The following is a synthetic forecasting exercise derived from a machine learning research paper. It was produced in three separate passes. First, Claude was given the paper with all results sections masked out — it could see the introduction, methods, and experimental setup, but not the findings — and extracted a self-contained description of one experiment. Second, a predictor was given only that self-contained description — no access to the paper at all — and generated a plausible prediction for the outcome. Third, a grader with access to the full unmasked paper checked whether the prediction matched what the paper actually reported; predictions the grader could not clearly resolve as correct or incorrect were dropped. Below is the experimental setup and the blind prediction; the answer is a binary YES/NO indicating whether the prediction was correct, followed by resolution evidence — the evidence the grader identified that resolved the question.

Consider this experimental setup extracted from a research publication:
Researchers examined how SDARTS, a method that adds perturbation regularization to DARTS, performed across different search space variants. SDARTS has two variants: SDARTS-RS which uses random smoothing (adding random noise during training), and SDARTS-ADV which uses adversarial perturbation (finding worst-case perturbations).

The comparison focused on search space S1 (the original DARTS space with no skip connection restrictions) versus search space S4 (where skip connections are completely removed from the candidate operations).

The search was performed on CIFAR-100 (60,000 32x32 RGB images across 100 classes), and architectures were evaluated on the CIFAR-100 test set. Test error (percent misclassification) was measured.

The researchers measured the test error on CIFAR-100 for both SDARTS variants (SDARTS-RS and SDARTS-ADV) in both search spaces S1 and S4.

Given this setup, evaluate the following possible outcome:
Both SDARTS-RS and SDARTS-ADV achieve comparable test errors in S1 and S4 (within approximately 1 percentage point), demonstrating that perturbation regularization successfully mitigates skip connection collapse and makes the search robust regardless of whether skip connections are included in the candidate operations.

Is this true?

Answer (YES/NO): NO